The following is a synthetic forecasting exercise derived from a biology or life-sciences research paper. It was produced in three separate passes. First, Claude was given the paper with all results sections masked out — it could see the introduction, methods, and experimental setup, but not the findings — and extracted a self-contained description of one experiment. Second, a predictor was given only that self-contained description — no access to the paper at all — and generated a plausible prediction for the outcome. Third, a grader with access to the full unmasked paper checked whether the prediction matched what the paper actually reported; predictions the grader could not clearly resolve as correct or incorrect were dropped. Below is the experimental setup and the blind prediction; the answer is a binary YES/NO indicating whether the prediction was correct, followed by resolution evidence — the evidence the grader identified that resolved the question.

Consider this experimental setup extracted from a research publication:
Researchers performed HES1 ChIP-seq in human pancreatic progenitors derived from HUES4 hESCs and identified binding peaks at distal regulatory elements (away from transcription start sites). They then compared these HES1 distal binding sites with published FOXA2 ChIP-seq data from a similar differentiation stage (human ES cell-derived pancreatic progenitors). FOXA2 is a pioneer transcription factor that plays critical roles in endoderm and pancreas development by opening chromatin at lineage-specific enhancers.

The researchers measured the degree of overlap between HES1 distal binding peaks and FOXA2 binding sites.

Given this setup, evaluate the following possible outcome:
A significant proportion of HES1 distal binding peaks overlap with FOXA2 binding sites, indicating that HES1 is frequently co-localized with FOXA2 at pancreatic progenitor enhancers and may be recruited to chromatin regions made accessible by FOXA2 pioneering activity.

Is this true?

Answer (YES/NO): YES